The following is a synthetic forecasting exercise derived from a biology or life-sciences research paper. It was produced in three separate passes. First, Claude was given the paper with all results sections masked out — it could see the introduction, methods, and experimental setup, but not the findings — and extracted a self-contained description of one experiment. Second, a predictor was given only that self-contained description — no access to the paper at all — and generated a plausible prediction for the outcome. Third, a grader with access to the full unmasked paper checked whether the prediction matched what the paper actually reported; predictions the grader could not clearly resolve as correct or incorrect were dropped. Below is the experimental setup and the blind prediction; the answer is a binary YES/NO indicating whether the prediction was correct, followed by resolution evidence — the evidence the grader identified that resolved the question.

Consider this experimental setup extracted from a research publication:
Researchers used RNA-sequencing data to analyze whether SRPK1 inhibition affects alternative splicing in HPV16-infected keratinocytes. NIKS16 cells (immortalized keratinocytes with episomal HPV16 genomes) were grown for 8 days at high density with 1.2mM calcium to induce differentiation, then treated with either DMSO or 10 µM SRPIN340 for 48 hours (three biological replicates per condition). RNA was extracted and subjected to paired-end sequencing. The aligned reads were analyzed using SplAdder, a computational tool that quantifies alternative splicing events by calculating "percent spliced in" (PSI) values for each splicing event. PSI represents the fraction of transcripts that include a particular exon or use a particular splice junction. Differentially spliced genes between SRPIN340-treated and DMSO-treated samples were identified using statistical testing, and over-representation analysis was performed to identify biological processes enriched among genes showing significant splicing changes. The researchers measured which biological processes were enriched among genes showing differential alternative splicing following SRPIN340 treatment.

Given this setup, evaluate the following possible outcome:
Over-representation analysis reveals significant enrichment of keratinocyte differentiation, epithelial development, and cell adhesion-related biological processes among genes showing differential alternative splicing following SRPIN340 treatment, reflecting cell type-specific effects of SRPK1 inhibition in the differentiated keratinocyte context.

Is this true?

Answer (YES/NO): NO